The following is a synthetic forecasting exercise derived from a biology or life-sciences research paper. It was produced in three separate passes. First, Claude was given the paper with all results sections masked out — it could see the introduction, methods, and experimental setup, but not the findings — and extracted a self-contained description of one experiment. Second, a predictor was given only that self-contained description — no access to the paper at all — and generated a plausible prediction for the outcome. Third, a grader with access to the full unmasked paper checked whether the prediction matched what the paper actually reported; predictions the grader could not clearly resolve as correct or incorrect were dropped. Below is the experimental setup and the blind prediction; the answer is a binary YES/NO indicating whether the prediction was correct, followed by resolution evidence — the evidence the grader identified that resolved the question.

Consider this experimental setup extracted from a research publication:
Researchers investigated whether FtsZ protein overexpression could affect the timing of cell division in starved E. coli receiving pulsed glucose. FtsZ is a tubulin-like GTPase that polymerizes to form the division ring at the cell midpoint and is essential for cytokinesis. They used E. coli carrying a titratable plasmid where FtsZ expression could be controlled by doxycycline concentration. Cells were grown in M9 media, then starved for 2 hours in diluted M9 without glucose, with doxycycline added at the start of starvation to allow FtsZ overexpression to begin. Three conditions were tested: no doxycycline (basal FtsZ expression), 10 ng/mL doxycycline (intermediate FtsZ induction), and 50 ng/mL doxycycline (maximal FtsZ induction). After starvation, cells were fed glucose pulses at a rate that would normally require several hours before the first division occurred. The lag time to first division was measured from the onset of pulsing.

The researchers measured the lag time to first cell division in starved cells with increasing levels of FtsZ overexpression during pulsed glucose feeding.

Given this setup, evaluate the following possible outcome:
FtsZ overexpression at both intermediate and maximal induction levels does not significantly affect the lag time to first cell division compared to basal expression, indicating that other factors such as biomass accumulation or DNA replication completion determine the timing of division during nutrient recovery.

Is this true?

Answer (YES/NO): NO